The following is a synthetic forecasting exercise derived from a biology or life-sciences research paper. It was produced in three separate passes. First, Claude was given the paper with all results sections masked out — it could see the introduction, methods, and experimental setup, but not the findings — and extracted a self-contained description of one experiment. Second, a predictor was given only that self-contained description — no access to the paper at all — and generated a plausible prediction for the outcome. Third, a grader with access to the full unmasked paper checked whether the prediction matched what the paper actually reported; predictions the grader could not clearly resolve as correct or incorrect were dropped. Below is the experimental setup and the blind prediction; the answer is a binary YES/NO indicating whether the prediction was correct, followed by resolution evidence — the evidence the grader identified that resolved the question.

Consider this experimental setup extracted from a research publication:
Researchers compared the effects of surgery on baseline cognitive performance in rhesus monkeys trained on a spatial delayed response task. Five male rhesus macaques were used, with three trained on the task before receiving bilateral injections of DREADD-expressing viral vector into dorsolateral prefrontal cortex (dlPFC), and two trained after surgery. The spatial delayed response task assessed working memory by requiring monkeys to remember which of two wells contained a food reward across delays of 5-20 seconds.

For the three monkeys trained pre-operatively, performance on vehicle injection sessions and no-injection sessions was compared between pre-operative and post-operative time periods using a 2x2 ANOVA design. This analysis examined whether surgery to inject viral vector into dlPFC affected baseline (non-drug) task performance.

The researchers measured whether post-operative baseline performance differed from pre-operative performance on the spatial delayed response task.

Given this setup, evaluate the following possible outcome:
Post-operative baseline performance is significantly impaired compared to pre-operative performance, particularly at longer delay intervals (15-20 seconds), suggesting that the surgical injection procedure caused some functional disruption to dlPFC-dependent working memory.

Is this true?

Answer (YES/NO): NO